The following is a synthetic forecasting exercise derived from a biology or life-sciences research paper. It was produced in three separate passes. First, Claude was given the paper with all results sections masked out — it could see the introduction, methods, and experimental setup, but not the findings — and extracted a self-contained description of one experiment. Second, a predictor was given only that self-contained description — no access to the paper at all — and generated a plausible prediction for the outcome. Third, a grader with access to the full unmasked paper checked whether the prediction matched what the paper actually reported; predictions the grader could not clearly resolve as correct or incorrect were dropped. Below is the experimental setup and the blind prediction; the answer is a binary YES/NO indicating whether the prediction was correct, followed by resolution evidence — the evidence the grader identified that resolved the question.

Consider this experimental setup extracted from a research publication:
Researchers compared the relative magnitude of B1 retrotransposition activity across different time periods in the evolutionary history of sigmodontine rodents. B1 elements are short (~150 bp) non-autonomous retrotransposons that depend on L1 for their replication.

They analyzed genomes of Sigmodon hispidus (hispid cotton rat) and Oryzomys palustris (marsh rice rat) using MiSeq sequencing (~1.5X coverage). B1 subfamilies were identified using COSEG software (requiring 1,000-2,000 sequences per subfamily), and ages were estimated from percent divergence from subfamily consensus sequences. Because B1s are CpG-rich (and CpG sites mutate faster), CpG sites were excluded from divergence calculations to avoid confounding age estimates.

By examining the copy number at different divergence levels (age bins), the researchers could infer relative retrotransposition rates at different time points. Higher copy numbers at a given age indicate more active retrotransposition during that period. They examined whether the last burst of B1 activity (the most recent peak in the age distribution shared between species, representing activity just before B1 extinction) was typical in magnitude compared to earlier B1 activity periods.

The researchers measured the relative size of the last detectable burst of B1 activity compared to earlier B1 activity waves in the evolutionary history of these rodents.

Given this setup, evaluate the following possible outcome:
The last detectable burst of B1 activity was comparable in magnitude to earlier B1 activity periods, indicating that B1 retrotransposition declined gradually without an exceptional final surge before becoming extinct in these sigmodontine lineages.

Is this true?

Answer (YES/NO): NO